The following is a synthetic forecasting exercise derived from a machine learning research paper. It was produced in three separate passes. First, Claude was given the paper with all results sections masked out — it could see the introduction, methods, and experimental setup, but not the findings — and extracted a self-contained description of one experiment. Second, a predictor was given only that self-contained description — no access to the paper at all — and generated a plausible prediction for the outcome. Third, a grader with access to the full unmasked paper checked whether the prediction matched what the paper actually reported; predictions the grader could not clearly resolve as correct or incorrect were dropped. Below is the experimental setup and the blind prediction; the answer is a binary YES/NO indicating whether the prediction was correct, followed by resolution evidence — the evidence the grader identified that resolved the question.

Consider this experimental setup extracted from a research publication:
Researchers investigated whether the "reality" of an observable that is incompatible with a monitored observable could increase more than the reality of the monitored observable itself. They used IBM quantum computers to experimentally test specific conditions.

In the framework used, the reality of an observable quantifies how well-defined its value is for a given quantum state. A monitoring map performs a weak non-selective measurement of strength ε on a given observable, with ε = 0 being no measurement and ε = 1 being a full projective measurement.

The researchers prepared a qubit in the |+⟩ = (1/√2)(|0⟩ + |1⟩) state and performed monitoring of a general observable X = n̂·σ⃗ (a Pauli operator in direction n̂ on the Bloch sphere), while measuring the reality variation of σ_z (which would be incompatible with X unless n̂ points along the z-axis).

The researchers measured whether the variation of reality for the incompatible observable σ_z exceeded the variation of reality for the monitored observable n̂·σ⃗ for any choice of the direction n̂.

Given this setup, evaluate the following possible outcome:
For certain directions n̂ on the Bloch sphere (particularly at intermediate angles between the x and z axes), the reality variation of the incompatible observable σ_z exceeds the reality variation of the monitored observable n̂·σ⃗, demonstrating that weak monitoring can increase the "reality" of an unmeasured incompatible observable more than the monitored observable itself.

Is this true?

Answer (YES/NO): YES